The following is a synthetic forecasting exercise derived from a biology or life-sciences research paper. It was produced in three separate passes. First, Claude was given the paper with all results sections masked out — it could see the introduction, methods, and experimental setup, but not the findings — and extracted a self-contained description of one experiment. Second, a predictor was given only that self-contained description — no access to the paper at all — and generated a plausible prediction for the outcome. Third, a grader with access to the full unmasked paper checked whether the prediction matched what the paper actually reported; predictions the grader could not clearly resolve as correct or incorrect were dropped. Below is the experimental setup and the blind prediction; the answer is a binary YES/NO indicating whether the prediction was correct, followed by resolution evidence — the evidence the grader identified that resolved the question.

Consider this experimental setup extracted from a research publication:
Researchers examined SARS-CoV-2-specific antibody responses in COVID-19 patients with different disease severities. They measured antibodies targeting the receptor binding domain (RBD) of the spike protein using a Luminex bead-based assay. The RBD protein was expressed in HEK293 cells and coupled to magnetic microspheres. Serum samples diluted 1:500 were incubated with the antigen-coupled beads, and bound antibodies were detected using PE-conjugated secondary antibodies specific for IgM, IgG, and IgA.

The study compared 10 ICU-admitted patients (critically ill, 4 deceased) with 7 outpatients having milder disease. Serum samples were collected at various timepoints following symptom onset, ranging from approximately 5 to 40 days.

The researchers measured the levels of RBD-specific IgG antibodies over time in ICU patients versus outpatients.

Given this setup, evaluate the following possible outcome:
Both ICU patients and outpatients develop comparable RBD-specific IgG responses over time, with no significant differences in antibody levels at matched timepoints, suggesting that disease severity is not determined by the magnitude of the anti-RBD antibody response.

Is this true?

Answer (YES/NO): NO